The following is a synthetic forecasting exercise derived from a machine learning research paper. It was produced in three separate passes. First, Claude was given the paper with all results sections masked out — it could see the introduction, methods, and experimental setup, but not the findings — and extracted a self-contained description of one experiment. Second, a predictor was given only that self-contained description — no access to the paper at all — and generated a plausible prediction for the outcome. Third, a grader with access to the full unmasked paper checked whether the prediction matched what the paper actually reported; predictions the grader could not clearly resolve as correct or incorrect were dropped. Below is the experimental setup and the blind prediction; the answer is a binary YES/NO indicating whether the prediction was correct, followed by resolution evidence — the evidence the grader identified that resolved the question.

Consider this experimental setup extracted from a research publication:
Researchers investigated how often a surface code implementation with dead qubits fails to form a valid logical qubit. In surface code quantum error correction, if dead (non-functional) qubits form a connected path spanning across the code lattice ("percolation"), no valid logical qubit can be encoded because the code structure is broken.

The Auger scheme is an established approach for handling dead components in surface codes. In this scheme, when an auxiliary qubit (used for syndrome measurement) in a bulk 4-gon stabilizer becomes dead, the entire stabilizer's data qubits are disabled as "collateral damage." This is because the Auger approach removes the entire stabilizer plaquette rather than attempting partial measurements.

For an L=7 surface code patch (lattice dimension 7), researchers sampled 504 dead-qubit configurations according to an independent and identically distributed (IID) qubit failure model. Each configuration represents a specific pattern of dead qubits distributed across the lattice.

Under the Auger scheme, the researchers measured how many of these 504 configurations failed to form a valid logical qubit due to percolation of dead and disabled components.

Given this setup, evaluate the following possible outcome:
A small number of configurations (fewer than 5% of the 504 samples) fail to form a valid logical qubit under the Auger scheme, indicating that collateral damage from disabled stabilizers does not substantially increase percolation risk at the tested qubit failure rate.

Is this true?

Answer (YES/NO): NO